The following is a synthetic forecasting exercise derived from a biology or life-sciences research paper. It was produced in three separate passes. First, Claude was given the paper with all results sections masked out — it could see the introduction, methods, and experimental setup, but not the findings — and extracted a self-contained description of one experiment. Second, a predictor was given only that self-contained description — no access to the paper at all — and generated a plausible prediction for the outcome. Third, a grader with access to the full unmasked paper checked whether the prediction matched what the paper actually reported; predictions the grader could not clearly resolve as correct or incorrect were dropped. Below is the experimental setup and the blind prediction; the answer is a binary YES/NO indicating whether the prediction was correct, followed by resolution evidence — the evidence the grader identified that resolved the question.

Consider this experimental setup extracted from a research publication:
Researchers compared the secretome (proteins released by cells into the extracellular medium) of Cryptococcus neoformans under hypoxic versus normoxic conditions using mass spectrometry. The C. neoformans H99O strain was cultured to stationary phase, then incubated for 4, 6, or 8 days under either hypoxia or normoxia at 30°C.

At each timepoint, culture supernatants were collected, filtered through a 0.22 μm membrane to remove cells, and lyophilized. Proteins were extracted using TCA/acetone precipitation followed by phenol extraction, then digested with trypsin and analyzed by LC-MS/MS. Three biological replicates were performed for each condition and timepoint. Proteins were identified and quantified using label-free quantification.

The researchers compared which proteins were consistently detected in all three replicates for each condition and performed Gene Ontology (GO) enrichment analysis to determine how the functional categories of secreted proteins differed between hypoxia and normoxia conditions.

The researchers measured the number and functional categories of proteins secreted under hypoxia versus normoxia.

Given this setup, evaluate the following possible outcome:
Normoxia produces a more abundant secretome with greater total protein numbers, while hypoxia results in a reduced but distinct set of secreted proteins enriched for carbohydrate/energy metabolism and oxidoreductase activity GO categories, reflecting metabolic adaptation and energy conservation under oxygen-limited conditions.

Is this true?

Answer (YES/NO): NO